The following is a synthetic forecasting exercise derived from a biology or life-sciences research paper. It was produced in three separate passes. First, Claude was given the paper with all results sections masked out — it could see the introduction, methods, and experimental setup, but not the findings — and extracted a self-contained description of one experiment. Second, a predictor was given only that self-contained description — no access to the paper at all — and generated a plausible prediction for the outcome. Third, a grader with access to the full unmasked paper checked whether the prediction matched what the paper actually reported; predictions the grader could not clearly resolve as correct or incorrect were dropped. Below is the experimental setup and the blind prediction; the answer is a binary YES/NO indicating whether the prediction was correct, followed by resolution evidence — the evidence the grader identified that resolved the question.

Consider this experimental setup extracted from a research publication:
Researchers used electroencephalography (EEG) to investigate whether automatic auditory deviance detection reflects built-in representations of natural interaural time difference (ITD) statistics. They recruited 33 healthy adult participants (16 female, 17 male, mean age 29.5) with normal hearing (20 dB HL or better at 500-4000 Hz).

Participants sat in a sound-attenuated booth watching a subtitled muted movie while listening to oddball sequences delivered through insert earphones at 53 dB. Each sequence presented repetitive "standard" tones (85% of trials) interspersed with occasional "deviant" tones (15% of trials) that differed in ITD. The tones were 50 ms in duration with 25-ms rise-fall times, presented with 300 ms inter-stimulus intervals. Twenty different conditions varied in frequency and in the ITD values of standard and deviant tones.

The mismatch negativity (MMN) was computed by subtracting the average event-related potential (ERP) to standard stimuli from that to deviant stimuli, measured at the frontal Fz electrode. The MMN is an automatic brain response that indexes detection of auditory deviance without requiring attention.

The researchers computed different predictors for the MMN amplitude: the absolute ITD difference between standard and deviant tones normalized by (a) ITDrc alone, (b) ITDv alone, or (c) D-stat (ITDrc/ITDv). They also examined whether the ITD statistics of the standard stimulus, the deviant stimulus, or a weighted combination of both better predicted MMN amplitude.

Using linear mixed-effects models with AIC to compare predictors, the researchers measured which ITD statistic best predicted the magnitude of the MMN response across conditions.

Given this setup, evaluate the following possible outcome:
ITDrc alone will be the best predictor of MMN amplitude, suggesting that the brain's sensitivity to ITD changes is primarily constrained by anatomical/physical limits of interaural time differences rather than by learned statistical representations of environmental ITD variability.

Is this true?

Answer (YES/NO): NO